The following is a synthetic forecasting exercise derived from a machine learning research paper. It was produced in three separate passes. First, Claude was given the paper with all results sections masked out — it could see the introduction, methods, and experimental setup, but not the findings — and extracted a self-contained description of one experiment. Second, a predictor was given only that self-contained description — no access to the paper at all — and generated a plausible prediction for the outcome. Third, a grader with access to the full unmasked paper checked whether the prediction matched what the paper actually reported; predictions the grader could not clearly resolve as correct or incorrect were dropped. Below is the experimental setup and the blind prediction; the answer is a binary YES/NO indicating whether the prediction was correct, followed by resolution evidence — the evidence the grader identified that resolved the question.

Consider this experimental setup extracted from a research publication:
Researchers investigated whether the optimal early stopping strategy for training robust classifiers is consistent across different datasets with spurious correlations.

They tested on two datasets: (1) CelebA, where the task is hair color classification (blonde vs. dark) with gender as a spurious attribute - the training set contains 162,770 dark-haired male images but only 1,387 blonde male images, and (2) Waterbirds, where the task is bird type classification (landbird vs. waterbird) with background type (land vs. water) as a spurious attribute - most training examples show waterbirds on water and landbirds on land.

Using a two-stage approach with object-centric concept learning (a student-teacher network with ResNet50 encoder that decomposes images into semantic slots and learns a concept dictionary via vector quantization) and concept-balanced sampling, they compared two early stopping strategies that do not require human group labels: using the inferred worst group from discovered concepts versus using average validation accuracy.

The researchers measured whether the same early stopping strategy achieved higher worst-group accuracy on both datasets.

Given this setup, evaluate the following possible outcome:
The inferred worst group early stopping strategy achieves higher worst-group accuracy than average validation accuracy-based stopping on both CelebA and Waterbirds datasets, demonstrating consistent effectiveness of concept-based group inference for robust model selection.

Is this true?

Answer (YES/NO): NO